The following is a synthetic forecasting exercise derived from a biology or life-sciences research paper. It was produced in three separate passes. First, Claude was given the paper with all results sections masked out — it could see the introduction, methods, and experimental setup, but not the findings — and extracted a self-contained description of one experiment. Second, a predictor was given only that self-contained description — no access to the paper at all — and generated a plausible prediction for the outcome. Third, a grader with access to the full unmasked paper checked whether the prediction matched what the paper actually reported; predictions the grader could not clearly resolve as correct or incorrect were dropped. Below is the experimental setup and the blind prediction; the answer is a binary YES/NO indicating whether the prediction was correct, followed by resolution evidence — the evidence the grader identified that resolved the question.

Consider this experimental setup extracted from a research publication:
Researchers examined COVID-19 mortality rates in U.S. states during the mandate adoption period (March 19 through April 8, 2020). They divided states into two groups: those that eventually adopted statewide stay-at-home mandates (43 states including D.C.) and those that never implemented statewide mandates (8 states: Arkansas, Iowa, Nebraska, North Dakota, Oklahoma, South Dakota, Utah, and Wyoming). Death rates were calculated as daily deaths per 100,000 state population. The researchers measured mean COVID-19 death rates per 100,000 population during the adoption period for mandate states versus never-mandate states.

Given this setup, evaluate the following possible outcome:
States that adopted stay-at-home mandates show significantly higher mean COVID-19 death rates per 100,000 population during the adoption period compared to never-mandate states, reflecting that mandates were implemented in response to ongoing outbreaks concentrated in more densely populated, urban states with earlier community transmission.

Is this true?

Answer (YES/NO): YES